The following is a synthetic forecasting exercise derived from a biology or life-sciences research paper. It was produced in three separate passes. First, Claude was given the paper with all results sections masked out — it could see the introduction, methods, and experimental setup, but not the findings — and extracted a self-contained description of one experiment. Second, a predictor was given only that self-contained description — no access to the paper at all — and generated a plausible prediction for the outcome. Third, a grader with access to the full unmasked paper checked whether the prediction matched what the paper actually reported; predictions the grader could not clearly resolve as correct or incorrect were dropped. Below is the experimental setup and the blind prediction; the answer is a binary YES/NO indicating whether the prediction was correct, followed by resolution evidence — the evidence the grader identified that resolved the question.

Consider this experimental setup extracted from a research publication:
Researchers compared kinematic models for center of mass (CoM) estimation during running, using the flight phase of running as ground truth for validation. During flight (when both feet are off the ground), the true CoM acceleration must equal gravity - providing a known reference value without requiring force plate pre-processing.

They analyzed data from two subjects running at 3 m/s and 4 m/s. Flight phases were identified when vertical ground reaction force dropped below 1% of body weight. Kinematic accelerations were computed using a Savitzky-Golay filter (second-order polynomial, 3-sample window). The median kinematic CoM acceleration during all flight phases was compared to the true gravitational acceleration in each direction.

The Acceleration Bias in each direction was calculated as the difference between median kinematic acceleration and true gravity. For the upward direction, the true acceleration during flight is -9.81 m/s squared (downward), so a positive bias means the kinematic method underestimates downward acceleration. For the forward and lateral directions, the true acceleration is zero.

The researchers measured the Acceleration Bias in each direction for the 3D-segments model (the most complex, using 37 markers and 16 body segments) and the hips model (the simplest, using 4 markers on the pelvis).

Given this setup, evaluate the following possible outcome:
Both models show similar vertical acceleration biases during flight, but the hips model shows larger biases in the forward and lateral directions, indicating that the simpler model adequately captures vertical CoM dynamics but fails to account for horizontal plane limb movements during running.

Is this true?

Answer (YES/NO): NO